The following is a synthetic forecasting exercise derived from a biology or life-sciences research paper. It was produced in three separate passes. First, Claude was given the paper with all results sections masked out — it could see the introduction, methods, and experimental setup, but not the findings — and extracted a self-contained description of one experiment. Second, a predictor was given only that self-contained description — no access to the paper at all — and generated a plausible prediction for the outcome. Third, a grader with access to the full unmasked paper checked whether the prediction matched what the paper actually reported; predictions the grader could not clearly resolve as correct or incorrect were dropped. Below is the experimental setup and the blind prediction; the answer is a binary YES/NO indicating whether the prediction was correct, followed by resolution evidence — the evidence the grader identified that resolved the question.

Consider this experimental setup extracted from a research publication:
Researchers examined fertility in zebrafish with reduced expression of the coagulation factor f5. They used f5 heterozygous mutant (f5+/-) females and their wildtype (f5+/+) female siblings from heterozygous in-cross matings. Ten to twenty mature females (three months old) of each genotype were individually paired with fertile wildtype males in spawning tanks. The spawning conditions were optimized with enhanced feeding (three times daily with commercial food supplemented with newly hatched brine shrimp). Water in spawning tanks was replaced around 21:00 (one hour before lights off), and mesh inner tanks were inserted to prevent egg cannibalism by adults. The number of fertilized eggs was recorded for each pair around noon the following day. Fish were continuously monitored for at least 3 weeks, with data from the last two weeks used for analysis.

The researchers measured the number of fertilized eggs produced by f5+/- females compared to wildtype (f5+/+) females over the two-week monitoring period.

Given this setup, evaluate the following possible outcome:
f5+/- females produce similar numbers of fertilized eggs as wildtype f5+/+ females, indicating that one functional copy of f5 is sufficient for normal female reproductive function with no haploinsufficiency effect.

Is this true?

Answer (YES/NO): NO